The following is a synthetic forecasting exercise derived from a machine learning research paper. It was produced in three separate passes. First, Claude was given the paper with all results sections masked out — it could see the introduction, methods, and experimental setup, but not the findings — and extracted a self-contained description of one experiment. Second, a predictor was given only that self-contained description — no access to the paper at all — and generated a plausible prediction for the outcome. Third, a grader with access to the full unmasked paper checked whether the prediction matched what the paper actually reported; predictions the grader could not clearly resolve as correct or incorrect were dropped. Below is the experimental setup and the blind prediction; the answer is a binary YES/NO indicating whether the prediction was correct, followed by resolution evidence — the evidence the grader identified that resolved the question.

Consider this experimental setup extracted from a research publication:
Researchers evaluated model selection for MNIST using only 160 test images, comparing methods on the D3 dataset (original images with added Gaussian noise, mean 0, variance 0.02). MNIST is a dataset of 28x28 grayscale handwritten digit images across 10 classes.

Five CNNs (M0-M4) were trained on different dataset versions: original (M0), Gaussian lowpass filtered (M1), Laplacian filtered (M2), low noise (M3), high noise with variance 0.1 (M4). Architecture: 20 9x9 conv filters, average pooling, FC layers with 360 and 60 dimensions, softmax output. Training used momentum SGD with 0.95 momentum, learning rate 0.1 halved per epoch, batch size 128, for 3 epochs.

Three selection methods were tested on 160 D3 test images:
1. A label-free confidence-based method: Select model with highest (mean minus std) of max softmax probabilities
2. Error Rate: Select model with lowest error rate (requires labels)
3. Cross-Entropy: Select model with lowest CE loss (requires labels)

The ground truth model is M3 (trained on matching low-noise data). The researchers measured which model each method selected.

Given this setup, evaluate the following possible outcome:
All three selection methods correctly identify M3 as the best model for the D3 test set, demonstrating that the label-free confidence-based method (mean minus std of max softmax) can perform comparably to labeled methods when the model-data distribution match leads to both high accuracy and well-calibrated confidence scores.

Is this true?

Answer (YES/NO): NO